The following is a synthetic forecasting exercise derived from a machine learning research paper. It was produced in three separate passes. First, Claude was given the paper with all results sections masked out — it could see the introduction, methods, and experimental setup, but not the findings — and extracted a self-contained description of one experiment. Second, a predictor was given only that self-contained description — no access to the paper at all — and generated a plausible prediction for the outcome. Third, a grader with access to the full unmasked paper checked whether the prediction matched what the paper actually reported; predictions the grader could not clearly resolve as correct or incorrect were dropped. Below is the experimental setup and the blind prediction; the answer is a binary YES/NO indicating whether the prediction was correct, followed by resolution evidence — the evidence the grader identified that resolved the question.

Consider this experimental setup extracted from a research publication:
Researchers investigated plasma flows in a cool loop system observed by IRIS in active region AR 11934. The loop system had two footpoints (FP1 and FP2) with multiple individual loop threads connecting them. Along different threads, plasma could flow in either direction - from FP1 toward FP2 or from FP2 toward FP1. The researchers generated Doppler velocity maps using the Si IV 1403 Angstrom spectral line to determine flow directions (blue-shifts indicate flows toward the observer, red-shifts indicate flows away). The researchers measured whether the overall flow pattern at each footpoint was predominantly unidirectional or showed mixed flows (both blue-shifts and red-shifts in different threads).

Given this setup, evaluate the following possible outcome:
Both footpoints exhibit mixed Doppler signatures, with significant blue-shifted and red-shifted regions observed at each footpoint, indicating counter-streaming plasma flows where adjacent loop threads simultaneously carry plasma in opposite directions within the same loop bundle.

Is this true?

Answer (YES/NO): YES